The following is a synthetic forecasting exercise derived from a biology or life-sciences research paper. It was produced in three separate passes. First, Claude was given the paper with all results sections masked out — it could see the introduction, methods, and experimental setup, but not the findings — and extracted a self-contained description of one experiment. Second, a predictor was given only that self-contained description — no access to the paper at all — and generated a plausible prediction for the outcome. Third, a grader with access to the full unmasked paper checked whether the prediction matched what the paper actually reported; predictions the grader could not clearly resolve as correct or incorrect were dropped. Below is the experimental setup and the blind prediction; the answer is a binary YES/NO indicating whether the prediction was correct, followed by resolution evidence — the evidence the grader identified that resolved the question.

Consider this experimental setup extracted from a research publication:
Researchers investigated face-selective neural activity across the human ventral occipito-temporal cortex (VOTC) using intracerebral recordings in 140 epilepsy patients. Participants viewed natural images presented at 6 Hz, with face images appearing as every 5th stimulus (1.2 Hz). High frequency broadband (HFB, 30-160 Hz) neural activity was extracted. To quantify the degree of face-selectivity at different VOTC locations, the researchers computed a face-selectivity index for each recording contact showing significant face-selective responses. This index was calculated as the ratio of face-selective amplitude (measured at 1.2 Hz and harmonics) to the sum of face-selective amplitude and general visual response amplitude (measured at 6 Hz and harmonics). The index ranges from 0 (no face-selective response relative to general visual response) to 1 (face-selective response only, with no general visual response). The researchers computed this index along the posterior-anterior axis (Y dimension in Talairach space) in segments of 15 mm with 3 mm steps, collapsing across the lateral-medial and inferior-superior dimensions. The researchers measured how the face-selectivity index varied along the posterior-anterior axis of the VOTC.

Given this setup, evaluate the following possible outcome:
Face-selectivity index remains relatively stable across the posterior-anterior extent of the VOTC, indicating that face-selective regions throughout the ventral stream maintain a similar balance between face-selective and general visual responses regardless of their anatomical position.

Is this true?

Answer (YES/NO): NO